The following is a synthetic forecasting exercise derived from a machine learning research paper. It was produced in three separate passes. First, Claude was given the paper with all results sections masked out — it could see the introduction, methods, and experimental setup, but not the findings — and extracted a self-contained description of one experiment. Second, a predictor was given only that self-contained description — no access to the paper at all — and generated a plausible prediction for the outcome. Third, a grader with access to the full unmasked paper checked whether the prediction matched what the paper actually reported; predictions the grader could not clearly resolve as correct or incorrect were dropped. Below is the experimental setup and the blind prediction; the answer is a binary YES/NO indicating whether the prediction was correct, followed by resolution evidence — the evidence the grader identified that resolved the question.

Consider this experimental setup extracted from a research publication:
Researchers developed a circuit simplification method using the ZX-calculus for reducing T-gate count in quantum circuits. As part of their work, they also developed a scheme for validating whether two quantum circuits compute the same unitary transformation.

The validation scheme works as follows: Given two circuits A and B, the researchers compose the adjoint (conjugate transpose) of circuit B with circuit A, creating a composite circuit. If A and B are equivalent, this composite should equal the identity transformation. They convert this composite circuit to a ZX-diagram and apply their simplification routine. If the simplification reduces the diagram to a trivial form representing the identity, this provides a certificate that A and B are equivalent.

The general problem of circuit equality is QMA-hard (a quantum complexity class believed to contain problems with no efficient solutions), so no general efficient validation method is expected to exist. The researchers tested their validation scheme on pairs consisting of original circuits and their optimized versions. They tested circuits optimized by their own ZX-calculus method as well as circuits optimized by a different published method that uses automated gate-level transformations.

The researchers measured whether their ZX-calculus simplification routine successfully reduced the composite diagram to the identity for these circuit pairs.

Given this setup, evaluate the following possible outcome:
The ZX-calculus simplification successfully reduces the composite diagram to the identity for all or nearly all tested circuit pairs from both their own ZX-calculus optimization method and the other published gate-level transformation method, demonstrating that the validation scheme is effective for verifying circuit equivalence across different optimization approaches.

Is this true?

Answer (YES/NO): YES